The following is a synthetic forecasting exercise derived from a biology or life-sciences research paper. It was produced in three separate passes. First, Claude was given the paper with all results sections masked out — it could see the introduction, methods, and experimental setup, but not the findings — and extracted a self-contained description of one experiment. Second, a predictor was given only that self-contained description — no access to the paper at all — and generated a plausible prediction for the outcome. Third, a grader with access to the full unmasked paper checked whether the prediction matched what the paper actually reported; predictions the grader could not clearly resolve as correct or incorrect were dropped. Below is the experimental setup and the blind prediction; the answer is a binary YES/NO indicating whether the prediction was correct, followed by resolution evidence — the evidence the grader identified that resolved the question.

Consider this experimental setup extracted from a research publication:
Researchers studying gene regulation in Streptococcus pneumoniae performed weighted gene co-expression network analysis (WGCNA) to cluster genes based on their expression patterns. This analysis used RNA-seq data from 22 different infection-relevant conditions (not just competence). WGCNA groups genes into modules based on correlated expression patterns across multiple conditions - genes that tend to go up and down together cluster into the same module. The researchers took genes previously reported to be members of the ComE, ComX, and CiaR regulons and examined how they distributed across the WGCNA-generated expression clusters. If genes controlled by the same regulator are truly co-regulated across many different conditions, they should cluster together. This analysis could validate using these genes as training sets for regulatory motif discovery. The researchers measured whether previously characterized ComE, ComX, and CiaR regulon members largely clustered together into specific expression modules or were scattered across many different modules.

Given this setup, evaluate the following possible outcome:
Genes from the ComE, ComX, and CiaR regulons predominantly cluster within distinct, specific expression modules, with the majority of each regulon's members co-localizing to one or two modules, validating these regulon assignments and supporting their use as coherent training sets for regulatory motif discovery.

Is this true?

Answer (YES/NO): NO